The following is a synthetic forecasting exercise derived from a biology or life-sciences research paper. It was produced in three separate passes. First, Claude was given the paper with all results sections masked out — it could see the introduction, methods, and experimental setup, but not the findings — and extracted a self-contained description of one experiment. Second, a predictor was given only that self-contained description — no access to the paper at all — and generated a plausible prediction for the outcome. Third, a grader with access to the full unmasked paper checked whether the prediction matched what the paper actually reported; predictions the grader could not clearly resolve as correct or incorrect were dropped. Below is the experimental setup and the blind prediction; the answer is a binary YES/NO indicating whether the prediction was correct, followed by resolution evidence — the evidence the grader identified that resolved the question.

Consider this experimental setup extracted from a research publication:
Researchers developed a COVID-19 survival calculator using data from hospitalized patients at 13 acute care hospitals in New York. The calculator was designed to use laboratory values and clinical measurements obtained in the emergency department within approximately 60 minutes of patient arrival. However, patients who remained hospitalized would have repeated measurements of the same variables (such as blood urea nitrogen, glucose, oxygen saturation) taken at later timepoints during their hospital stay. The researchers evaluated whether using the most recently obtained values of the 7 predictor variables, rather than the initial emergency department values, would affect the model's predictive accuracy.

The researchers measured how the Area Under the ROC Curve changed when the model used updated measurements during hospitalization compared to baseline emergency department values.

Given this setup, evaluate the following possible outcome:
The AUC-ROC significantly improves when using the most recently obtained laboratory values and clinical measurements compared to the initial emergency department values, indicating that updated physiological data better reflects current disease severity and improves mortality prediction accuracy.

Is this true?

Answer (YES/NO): YES